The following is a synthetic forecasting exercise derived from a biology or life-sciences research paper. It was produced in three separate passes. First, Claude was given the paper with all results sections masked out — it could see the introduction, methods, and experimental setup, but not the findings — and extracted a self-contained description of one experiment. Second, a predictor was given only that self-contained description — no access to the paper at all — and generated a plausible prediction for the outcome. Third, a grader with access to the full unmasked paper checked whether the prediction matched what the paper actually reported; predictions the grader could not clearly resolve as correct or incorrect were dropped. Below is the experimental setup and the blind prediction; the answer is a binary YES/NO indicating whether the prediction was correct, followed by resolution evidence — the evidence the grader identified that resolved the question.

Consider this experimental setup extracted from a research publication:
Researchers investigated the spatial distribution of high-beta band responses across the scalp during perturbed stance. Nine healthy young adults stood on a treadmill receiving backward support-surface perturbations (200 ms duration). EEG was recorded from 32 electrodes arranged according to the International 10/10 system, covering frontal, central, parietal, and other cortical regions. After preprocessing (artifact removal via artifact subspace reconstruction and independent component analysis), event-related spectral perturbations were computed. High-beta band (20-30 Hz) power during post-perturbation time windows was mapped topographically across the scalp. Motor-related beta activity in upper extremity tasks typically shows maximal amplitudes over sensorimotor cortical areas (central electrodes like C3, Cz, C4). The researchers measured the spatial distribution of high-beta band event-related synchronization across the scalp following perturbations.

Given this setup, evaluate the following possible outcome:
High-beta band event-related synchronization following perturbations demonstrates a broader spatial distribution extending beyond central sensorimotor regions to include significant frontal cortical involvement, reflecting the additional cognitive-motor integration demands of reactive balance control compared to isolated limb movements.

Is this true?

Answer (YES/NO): NO